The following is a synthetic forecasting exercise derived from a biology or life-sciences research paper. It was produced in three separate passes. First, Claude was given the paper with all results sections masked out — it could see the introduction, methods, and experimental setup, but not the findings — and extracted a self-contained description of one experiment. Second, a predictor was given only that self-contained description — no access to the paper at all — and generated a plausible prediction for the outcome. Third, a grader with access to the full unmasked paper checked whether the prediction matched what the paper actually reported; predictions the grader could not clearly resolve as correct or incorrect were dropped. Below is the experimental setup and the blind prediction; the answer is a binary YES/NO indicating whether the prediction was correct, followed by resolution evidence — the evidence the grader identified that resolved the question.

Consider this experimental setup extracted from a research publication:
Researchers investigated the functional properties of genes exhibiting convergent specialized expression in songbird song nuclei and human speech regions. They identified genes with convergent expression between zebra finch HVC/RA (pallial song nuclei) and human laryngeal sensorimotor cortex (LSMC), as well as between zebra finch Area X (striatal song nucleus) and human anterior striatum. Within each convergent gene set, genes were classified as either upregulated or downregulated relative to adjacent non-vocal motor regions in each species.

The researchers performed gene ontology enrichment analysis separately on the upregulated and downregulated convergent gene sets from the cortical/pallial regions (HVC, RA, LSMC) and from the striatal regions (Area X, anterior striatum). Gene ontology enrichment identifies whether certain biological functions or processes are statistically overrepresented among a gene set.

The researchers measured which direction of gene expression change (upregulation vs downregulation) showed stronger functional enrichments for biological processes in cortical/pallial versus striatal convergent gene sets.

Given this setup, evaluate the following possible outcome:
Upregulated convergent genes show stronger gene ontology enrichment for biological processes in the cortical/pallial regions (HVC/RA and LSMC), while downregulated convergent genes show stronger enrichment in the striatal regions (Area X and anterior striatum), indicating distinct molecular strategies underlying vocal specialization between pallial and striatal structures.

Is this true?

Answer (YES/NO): NO